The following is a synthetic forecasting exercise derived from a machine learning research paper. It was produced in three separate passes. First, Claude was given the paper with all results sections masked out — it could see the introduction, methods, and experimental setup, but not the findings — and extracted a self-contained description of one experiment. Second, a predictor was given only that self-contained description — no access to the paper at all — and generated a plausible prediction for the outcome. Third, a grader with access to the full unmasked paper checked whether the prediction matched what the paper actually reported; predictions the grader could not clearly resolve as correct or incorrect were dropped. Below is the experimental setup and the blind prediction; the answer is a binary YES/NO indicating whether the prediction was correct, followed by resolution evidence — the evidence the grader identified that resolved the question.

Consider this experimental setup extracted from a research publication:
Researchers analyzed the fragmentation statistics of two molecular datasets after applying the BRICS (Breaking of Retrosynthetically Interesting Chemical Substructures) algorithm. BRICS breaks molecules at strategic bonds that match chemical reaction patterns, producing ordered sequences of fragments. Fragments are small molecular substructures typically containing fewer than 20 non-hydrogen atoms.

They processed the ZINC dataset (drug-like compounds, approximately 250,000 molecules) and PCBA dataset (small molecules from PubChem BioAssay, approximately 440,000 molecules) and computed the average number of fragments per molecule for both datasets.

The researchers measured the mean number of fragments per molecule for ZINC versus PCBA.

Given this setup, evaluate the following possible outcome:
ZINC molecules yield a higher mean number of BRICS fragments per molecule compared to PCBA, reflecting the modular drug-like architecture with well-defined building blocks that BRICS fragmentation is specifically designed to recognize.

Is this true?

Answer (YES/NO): NO